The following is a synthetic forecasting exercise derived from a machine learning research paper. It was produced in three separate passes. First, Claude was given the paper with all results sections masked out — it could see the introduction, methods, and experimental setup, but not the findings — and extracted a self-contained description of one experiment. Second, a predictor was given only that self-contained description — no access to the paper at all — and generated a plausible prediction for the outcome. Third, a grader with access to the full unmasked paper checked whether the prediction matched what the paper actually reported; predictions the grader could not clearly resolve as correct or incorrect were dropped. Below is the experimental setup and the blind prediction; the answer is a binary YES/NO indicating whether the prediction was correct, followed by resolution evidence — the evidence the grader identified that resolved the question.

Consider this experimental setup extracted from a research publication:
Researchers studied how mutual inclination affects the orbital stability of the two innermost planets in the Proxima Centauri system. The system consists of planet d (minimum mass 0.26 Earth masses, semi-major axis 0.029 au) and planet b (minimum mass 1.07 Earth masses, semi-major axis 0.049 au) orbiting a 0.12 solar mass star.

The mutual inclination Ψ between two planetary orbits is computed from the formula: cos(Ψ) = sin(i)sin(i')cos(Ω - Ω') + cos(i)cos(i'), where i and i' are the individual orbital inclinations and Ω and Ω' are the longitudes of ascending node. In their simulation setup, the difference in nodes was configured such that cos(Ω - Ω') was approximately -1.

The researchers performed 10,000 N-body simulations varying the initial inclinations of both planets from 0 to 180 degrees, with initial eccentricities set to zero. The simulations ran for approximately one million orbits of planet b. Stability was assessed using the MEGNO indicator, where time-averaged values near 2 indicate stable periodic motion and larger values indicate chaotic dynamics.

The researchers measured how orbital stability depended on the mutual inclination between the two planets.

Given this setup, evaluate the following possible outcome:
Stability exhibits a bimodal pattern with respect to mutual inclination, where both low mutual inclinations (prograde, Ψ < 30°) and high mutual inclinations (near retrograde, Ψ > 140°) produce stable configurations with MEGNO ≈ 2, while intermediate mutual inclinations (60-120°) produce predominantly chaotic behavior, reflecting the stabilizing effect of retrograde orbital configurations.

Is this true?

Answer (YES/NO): NO